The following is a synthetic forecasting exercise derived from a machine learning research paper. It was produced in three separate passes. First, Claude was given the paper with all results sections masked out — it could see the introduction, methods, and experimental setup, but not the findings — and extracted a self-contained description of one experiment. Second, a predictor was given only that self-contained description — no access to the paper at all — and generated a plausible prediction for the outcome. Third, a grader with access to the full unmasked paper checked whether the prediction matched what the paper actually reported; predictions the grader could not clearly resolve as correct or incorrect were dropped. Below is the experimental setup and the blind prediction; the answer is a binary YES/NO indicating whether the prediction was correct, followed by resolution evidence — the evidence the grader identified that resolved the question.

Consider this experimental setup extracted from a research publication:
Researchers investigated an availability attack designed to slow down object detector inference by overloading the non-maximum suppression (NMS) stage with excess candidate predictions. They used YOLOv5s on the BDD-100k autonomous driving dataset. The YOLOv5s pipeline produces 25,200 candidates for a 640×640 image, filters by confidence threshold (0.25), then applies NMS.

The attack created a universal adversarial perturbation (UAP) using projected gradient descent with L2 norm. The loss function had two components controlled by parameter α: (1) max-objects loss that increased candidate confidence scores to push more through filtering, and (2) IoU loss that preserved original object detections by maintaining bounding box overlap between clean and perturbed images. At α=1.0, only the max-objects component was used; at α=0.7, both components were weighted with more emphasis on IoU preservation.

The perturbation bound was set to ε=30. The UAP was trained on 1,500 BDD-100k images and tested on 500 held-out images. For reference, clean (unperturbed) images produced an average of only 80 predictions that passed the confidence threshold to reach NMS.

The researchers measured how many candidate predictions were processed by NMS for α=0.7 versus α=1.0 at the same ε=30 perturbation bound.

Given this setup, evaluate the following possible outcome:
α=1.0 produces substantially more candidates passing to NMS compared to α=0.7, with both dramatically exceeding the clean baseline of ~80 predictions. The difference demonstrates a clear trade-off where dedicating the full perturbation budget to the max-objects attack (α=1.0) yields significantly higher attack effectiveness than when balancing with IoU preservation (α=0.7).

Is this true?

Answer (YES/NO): YES